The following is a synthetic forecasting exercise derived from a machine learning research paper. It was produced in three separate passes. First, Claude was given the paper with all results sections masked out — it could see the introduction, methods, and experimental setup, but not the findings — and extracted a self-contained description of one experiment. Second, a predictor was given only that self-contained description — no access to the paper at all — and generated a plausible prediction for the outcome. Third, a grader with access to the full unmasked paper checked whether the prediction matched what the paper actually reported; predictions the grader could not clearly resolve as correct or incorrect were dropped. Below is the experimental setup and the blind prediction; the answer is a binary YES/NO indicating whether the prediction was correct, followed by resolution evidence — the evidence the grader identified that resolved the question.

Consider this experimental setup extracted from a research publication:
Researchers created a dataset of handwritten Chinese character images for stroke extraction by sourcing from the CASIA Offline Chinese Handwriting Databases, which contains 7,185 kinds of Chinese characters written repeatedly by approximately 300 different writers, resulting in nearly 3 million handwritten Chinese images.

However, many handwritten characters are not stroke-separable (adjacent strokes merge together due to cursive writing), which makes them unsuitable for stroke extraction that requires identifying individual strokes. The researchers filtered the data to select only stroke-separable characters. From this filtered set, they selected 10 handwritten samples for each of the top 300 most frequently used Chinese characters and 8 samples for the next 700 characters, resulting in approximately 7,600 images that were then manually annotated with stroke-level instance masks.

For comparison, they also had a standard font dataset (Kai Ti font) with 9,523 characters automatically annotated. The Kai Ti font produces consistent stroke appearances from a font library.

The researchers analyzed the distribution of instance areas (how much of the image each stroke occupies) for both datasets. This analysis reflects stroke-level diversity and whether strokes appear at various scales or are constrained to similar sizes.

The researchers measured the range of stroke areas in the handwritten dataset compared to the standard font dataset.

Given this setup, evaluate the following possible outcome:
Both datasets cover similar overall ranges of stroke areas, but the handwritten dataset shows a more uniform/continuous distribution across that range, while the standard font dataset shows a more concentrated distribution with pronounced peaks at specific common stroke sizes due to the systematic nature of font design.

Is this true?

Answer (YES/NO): NO